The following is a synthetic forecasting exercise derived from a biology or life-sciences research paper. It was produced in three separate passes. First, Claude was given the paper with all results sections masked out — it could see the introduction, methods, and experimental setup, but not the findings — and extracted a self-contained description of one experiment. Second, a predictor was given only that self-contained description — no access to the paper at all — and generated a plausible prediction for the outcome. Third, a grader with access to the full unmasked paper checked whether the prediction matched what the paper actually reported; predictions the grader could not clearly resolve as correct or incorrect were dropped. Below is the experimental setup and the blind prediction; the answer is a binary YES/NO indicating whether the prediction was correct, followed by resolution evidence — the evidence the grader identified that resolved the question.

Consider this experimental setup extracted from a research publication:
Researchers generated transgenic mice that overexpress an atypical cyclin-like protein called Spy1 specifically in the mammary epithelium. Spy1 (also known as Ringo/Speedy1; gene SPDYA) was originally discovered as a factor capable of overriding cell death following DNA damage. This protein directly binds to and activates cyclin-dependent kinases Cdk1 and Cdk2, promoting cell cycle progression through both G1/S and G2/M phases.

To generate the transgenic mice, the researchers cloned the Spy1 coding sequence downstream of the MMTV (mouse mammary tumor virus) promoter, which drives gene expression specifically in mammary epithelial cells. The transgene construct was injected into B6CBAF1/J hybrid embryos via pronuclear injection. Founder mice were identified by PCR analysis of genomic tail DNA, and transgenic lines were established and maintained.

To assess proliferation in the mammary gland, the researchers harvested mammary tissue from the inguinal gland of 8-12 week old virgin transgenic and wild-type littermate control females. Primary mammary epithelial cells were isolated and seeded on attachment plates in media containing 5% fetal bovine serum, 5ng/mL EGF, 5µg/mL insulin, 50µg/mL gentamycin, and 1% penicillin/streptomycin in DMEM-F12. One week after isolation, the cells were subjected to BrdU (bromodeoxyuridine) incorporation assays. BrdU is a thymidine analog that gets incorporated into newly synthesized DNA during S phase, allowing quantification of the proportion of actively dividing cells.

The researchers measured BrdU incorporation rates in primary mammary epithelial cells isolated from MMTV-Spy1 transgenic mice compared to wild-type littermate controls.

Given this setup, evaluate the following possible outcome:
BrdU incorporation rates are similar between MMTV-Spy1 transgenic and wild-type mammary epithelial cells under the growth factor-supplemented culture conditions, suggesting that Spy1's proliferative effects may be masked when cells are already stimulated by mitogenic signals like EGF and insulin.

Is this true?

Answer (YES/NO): NO